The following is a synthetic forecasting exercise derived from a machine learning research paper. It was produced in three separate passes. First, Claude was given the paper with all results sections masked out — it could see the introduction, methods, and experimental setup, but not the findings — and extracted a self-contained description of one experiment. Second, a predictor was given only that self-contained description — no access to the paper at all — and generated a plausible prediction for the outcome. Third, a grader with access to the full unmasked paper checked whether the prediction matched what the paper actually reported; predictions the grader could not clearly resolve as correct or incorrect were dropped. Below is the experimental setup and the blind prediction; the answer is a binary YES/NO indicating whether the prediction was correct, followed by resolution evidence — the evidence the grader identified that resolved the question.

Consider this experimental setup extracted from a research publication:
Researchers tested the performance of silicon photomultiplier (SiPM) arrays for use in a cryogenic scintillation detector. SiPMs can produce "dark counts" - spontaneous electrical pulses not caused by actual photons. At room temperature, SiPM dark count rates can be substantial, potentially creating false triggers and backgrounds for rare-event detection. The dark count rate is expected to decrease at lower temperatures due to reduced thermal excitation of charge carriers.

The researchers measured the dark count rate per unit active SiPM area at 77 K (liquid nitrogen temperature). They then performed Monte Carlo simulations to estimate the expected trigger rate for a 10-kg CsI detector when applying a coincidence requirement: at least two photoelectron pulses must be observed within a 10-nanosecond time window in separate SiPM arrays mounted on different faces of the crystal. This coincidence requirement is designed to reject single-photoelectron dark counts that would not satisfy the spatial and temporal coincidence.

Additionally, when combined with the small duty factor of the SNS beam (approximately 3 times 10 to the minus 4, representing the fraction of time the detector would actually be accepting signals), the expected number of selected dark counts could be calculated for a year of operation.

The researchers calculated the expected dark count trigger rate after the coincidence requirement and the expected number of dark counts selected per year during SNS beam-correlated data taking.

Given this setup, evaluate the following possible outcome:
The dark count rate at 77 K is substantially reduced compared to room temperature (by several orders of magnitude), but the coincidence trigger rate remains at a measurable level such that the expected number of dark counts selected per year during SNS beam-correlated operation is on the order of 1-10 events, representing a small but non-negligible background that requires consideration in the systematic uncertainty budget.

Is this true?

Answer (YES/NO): NO